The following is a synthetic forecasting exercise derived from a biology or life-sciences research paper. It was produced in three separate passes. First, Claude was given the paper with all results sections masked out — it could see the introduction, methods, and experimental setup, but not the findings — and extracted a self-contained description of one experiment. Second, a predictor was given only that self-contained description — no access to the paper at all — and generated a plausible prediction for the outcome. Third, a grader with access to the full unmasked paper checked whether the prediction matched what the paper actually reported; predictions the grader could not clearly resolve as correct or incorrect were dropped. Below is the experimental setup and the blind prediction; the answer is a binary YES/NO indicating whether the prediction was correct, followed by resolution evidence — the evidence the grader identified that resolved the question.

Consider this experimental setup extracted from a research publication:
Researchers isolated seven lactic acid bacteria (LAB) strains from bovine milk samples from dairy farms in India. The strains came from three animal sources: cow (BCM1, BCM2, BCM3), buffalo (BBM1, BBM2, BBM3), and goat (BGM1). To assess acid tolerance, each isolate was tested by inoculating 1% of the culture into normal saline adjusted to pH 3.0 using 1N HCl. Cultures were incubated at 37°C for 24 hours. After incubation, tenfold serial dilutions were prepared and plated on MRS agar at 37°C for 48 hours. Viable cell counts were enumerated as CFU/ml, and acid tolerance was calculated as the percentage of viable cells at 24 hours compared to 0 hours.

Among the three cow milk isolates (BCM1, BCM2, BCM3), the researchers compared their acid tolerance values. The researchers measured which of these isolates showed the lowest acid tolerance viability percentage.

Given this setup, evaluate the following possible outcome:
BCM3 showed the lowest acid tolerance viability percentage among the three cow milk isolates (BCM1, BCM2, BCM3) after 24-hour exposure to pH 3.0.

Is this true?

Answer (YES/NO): YES